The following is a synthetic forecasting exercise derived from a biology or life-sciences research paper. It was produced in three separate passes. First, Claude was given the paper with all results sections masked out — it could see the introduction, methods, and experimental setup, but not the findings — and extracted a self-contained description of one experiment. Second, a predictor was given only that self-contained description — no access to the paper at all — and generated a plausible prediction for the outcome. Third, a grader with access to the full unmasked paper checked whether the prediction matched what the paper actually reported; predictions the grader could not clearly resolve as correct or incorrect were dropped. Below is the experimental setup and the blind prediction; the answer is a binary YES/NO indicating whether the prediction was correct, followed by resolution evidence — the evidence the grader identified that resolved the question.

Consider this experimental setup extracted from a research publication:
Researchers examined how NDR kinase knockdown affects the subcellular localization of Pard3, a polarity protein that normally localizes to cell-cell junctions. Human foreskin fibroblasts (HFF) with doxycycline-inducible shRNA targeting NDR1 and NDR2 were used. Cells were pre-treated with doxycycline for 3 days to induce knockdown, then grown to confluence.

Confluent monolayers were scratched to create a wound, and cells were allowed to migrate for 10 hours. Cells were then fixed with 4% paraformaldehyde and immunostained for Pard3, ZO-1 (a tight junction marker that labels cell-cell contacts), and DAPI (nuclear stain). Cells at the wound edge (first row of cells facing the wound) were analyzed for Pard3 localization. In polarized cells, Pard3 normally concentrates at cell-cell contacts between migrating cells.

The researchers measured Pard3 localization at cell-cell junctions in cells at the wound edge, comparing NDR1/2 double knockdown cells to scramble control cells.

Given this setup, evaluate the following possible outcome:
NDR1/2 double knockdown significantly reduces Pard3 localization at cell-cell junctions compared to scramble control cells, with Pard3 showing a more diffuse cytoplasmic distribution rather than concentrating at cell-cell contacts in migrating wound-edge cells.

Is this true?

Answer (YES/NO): YES